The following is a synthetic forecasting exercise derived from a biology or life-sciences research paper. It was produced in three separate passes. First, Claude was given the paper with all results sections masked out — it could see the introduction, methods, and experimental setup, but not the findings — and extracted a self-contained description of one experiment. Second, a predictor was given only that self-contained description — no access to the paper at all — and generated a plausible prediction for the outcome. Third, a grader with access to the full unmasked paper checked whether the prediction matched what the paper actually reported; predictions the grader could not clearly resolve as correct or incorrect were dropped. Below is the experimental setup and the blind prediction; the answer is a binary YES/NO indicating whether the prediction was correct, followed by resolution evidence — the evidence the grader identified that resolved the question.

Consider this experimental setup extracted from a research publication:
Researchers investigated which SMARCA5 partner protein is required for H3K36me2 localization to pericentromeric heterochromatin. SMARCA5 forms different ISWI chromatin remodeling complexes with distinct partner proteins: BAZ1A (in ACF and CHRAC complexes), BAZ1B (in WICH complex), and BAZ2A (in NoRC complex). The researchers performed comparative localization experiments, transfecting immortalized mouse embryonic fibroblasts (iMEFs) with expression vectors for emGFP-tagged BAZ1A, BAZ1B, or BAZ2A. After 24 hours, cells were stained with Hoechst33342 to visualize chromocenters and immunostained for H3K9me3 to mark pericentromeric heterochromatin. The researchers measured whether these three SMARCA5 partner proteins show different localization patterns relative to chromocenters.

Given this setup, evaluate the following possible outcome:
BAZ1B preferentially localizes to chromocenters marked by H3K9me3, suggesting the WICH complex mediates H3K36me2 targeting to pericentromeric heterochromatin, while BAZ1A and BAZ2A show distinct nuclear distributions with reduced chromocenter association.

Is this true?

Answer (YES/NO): NO